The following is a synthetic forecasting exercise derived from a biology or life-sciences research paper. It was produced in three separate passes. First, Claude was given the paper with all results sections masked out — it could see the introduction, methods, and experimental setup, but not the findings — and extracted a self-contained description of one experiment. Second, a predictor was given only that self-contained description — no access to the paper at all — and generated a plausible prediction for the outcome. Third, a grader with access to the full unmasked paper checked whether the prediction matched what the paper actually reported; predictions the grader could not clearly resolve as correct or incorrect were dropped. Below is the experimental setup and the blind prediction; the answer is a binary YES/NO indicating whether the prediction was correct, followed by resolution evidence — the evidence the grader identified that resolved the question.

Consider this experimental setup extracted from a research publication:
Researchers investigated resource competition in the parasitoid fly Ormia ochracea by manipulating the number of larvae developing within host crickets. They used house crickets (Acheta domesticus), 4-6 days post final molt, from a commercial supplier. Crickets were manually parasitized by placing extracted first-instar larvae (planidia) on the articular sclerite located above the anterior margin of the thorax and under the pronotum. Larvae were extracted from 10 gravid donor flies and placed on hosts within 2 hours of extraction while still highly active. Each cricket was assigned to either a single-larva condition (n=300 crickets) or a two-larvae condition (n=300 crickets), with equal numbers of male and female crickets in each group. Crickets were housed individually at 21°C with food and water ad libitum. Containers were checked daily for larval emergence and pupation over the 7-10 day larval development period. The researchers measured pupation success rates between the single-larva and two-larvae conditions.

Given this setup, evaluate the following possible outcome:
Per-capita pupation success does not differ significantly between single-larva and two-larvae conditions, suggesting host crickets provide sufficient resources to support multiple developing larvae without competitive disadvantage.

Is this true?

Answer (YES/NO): NO